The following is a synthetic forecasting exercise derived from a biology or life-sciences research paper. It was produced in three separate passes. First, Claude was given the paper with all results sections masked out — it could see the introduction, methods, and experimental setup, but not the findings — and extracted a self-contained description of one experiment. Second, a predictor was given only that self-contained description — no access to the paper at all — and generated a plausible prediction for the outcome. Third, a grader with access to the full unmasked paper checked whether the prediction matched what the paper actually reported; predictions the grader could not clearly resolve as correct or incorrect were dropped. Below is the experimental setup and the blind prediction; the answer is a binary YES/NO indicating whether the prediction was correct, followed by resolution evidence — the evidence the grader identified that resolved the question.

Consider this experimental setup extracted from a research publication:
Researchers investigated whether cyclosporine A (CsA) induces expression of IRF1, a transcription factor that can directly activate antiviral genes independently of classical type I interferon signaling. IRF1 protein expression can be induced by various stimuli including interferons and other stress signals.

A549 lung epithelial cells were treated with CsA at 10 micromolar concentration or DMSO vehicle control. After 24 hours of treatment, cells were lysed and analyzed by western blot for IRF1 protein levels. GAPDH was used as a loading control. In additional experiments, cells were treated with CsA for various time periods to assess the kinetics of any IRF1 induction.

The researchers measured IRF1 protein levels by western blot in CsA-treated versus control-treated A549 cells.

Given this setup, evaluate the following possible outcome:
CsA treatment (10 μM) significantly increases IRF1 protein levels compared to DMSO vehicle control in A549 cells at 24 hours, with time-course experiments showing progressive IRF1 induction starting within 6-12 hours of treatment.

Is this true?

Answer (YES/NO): NO